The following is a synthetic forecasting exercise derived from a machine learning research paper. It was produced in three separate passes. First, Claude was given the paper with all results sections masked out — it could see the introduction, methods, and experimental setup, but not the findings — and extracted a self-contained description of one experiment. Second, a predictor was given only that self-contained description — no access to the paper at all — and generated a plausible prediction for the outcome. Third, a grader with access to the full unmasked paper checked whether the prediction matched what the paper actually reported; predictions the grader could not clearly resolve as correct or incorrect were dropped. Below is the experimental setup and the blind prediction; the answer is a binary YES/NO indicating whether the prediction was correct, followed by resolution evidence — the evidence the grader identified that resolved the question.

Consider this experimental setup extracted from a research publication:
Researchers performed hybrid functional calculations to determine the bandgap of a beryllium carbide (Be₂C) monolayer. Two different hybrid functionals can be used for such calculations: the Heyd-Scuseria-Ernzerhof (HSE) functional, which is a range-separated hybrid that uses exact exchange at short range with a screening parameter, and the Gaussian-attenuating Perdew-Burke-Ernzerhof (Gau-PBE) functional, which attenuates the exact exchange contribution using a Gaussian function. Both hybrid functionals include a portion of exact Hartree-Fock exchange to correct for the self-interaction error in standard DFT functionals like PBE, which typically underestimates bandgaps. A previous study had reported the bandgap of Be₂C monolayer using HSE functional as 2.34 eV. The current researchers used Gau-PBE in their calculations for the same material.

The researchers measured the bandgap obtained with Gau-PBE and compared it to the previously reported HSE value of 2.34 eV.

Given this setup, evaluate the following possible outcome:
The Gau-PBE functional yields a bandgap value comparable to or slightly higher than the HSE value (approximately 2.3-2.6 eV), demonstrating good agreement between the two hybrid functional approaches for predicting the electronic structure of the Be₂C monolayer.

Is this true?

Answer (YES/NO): NO